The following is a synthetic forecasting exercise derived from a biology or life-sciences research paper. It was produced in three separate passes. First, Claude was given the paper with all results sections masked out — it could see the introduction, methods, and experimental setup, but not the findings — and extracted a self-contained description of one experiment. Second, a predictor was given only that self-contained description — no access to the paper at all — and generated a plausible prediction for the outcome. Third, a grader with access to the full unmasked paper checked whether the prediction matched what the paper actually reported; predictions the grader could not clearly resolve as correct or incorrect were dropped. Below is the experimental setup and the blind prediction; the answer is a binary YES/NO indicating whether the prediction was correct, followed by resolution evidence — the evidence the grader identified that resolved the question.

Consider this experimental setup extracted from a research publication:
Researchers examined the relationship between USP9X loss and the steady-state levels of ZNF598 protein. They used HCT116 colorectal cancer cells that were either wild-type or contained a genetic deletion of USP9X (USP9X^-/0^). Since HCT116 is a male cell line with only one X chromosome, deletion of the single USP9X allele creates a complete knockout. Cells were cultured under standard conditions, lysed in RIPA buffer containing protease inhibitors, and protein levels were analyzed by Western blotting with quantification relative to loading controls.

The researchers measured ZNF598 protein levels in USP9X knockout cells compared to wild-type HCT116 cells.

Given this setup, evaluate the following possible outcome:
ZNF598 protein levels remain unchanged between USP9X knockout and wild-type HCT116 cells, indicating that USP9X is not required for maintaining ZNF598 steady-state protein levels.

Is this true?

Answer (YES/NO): NO